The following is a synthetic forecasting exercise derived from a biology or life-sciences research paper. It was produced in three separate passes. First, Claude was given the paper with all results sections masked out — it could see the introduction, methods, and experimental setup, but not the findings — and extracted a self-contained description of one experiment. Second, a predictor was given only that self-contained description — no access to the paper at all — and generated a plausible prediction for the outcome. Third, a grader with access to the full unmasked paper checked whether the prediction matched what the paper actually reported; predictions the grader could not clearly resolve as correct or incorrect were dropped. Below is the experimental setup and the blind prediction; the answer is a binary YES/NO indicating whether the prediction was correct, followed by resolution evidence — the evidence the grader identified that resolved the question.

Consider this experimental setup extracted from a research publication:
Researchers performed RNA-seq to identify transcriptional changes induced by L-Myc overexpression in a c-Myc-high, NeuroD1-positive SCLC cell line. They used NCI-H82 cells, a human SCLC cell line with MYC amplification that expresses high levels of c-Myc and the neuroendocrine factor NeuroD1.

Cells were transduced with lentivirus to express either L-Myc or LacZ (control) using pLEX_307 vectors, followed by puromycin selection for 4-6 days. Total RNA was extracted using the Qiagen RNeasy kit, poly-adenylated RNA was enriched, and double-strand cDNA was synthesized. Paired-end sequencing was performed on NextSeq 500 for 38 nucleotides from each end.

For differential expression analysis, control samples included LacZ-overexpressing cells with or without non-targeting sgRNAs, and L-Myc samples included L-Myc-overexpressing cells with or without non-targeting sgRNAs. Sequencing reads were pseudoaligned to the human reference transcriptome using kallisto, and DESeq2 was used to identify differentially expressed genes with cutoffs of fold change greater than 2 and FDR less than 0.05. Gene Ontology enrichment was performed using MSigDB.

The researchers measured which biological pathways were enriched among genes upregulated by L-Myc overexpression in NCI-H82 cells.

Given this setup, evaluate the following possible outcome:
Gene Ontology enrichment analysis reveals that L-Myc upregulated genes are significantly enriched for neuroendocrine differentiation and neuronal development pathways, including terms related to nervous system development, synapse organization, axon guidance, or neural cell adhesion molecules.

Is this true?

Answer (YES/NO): YES